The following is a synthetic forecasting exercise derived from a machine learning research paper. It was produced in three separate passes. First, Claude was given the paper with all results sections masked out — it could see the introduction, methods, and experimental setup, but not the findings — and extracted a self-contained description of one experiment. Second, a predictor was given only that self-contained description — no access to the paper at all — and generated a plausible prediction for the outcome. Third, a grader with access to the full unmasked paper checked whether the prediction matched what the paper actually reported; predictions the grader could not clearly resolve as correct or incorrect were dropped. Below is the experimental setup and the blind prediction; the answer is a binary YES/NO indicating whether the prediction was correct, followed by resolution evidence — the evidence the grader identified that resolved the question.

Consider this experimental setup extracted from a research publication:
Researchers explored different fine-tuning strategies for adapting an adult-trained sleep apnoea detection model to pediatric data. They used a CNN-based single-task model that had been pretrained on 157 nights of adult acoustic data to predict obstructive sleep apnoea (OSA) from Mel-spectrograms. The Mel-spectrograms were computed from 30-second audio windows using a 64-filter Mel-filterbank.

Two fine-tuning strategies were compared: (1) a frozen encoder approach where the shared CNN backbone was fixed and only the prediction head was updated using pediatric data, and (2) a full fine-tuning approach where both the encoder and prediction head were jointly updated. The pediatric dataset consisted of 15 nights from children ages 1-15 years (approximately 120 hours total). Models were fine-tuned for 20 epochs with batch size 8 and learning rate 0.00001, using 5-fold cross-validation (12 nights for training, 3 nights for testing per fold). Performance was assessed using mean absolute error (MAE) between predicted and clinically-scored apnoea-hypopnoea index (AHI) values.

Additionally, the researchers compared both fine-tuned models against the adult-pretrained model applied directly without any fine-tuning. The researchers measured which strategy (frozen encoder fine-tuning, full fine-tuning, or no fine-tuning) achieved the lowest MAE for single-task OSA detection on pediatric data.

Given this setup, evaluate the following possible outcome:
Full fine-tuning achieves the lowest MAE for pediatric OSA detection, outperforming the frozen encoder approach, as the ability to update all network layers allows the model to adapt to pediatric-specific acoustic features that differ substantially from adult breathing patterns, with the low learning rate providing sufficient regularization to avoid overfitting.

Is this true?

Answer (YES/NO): NO